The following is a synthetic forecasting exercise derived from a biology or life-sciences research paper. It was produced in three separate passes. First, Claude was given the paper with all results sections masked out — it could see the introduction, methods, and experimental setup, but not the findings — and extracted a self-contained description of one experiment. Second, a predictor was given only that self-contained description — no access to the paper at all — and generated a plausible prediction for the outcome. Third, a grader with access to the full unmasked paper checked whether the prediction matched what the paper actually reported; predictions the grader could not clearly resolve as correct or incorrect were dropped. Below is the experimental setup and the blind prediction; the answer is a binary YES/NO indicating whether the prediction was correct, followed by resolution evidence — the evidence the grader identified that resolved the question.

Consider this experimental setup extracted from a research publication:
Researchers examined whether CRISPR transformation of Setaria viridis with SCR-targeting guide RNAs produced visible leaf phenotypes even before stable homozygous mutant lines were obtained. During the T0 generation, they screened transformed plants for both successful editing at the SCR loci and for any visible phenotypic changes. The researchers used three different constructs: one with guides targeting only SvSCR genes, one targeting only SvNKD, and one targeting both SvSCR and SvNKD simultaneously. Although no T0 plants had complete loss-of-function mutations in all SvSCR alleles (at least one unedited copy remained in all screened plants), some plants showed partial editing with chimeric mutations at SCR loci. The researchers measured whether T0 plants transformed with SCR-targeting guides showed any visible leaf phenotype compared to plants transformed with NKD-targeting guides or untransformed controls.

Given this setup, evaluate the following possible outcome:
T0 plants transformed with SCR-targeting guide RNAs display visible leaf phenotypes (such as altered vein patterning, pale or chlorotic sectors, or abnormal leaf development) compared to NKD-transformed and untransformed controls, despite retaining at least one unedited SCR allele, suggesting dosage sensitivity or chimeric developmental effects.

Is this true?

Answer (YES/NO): YES